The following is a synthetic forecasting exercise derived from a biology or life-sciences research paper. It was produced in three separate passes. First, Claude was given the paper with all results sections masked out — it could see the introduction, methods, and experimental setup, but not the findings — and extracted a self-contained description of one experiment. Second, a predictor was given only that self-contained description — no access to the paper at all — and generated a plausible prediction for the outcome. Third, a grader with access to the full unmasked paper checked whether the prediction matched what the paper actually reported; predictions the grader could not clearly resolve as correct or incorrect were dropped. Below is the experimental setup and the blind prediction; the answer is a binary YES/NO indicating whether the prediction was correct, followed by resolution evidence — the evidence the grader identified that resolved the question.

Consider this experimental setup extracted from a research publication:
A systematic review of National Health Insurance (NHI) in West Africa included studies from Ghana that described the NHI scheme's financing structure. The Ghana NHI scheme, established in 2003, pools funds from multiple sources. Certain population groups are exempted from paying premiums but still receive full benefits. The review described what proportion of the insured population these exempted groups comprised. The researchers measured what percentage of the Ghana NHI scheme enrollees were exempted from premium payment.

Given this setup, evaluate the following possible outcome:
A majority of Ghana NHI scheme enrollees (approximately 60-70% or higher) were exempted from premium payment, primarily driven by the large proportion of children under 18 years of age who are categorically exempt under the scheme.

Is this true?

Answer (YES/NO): NO